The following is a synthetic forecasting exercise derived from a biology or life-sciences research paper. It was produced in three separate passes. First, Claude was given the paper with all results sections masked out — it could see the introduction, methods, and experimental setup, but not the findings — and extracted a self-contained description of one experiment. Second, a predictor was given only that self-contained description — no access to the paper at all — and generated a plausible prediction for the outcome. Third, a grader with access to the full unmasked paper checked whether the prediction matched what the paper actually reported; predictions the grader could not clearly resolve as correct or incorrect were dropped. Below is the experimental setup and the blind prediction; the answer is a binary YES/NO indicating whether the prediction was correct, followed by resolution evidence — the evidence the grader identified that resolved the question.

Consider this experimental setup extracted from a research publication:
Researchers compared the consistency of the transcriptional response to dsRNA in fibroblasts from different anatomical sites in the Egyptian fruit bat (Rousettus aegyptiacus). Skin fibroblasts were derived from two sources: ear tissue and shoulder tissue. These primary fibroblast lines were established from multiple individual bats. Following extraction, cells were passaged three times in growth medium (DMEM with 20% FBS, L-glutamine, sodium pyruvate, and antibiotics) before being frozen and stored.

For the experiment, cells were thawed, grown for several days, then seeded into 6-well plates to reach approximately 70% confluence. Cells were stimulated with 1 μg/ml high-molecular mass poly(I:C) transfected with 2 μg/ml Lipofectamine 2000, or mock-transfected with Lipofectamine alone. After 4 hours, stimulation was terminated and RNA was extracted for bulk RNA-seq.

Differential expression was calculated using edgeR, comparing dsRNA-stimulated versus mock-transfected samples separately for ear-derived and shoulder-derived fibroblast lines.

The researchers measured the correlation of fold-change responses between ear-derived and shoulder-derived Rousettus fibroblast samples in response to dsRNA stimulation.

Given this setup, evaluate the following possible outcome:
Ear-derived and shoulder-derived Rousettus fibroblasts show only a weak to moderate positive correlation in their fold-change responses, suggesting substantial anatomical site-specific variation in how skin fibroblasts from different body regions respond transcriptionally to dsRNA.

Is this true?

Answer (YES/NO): NO